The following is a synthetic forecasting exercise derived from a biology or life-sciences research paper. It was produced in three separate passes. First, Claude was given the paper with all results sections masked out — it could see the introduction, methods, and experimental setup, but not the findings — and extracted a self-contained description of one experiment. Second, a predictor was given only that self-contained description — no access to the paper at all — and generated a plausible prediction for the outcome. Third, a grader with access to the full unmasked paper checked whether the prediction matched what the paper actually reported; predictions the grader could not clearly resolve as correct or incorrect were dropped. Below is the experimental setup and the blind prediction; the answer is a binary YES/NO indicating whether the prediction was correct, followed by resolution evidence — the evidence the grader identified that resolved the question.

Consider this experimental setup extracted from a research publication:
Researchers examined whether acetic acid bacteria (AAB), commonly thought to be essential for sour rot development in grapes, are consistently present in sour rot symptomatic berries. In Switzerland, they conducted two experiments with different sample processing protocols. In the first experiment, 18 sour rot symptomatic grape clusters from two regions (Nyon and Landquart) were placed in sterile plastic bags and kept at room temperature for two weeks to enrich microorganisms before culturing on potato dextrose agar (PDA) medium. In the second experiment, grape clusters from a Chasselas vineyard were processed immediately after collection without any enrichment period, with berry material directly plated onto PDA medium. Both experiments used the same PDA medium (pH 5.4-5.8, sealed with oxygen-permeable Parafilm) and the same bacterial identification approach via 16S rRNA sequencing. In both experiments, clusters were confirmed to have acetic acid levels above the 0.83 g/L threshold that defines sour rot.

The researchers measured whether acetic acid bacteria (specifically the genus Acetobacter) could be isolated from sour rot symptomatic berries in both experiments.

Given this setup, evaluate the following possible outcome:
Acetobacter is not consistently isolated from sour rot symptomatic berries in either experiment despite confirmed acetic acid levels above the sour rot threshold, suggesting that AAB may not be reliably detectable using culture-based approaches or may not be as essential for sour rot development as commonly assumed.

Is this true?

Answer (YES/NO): YES